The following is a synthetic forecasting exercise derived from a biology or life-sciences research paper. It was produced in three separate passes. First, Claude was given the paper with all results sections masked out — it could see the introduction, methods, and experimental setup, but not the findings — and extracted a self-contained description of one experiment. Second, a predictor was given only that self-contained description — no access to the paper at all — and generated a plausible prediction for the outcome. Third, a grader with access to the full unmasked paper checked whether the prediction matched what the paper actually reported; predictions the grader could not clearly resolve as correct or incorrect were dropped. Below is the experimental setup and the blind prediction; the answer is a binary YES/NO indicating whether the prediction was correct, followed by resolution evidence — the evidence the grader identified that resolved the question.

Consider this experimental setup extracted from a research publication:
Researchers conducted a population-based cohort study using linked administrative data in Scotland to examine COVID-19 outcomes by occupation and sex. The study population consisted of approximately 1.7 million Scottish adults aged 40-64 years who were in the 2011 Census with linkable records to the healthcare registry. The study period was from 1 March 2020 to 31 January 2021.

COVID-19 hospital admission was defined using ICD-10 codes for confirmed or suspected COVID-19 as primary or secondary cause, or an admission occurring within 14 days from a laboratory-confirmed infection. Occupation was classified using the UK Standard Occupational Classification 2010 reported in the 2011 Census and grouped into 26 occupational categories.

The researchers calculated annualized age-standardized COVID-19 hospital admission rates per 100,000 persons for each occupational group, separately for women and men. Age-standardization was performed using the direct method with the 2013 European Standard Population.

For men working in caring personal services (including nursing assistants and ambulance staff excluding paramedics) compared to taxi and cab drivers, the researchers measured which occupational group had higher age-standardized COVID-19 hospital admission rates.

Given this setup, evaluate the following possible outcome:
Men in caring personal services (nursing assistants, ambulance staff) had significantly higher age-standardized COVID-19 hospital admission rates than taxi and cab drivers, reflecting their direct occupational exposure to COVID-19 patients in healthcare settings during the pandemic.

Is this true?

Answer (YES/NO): NO